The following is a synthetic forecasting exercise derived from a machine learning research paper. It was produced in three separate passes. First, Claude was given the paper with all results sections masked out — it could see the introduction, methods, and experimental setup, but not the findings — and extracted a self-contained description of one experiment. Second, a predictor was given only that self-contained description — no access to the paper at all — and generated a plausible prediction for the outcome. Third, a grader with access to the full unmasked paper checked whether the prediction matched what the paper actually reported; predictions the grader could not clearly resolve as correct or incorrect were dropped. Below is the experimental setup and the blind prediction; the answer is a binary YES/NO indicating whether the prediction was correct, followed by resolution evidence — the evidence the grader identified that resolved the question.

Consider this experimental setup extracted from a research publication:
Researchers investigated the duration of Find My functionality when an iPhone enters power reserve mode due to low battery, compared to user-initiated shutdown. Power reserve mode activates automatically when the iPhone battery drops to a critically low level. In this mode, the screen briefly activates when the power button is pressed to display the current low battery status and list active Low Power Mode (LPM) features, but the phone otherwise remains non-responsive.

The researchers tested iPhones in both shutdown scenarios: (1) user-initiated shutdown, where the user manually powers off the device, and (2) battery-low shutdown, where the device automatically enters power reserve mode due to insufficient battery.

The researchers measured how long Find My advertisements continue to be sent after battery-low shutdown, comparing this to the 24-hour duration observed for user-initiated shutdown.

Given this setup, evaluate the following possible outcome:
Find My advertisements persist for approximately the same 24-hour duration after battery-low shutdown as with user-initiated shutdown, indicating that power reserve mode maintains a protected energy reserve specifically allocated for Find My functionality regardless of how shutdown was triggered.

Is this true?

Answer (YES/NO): NO